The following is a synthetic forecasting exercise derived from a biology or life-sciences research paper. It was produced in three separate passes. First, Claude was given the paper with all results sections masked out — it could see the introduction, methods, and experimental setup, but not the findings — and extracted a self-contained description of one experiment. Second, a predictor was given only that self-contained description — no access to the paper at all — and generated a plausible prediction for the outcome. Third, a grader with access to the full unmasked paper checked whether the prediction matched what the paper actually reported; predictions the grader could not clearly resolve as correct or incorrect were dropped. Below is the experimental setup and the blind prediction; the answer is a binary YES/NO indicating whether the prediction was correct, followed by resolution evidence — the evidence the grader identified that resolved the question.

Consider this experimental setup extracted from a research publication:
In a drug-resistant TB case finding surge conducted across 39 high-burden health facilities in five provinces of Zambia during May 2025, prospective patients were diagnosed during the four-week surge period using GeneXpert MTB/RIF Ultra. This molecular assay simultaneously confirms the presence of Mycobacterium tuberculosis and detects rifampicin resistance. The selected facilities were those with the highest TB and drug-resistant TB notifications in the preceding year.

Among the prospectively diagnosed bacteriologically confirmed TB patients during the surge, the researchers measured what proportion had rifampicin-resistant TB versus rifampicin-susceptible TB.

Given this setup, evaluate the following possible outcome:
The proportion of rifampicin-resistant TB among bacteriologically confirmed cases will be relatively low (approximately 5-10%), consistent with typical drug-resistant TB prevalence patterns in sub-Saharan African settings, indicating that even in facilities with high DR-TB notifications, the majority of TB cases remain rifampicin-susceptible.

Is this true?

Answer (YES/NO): NO